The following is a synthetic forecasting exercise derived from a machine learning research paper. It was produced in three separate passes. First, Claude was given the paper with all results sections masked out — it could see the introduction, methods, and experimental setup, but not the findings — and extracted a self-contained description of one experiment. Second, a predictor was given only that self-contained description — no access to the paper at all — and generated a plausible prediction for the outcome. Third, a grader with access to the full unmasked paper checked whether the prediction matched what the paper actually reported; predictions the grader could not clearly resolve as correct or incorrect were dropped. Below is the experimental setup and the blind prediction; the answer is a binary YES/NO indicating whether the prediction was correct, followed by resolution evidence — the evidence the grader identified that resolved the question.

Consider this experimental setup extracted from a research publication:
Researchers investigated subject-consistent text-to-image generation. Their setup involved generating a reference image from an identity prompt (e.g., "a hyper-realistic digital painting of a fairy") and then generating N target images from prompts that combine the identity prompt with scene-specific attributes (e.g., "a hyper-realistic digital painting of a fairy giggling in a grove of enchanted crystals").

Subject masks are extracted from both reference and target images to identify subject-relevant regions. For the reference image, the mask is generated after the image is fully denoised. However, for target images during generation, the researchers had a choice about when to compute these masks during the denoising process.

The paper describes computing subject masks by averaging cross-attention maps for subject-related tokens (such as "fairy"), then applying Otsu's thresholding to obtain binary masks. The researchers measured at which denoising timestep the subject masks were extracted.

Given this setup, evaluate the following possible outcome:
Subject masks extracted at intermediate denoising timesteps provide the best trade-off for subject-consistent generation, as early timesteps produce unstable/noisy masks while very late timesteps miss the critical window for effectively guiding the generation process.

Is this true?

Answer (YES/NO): NO